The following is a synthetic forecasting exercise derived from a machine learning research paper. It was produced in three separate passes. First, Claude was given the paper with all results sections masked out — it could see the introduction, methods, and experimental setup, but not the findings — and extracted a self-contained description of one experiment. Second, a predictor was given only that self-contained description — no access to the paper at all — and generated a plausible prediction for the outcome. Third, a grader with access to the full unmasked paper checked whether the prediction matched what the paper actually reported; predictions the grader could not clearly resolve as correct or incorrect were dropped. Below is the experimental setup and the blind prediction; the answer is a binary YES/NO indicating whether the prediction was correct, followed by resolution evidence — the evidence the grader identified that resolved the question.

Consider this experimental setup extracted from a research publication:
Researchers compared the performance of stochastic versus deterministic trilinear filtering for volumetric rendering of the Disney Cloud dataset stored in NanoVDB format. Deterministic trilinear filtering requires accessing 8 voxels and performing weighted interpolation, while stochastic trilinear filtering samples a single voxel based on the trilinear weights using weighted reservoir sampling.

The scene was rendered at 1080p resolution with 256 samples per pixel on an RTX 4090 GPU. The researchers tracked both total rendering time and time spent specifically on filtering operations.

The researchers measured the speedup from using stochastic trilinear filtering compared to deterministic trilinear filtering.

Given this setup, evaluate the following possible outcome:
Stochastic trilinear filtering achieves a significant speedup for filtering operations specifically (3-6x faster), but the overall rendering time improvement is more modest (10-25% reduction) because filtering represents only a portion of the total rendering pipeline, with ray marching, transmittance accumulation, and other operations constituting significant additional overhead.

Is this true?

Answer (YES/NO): NO